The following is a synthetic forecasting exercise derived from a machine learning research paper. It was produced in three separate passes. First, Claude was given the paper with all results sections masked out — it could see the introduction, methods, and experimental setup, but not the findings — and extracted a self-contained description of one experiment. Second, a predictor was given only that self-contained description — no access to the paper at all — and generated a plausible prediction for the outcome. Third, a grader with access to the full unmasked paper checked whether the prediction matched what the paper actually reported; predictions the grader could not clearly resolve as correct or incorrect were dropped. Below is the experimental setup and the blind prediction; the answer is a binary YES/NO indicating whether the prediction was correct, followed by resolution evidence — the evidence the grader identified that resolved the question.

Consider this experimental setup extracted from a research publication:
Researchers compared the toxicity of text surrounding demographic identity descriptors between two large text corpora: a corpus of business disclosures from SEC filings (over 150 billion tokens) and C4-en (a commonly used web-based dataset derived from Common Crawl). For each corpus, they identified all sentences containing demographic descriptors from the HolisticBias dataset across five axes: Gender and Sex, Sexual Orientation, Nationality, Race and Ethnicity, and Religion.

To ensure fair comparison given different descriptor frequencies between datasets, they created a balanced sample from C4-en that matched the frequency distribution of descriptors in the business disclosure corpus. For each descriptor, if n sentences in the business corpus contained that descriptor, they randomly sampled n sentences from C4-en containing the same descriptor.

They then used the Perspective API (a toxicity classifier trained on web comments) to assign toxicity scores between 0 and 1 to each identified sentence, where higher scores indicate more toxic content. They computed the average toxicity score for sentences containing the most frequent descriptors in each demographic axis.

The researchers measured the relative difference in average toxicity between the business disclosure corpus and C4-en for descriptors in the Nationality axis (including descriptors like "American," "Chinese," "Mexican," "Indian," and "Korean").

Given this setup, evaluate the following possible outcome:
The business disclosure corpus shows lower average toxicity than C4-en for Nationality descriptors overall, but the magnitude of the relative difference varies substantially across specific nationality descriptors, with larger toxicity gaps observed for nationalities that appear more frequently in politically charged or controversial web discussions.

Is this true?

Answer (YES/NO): NO